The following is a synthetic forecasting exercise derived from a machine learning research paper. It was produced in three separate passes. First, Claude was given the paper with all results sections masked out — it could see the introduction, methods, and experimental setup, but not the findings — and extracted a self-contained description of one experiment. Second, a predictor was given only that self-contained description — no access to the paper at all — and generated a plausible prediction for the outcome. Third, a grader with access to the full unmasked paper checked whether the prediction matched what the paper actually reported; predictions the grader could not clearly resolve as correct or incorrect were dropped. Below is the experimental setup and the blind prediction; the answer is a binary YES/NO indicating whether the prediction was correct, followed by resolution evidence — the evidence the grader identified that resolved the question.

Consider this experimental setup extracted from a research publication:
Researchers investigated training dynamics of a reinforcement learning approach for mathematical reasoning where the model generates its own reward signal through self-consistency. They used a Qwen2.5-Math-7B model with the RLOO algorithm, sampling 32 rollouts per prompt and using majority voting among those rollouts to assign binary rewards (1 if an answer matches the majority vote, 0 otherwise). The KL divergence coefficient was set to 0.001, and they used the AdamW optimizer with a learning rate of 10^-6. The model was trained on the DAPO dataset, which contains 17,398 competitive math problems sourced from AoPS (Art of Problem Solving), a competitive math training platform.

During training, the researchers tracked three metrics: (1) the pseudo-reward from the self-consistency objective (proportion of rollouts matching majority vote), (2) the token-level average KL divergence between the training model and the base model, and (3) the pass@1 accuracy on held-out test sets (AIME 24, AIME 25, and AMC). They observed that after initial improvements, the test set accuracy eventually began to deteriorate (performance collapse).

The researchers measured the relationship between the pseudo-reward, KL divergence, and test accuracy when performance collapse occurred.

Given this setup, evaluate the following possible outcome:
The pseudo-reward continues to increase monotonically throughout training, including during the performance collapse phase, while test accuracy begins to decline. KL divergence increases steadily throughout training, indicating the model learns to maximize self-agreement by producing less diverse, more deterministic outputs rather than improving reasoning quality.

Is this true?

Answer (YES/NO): NO